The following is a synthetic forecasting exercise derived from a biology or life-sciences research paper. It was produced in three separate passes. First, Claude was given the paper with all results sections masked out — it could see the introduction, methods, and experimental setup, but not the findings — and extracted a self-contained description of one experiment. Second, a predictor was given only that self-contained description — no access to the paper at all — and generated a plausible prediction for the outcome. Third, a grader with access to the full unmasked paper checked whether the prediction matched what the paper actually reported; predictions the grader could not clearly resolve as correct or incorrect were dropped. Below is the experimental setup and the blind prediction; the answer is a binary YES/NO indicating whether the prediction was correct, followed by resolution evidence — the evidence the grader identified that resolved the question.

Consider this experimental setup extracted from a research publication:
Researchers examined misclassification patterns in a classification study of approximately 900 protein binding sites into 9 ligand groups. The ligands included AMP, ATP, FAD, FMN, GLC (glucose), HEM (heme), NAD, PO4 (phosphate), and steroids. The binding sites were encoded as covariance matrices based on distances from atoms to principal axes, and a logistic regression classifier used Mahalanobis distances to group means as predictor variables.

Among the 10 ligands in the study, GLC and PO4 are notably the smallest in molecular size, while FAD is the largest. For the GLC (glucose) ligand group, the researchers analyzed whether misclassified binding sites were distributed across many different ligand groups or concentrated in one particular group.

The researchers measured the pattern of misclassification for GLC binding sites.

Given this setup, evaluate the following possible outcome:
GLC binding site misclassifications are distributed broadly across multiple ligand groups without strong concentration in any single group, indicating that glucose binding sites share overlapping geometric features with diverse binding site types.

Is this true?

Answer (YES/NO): NO